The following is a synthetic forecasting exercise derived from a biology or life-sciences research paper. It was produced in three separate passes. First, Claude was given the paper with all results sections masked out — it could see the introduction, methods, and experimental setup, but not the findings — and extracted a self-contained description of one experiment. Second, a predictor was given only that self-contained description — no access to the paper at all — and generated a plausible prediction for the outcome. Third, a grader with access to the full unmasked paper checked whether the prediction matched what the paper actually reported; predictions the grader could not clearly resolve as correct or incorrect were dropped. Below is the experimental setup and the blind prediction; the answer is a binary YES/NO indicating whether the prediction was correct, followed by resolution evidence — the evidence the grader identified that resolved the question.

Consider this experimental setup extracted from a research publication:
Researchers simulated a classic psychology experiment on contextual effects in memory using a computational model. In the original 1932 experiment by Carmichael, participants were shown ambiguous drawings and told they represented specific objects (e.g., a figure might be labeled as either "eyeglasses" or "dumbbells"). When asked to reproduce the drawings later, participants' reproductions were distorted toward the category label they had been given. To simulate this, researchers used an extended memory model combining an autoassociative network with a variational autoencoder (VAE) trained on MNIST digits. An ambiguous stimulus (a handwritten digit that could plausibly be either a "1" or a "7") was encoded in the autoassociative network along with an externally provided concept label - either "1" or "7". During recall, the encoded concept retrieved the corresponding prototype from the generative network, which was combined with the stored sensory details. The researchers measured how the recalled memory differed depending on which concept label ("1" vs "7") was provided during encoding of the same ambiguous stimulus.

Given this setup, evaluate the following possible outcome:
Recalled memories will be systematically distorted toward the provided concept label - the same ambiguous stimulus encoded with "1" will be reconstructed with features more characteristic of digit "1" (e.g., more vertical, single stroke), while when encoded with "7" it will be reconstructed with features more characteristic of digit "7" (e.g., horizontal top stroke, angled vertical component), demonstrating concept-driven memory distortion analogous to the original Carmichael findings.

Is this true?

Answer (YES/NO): YES